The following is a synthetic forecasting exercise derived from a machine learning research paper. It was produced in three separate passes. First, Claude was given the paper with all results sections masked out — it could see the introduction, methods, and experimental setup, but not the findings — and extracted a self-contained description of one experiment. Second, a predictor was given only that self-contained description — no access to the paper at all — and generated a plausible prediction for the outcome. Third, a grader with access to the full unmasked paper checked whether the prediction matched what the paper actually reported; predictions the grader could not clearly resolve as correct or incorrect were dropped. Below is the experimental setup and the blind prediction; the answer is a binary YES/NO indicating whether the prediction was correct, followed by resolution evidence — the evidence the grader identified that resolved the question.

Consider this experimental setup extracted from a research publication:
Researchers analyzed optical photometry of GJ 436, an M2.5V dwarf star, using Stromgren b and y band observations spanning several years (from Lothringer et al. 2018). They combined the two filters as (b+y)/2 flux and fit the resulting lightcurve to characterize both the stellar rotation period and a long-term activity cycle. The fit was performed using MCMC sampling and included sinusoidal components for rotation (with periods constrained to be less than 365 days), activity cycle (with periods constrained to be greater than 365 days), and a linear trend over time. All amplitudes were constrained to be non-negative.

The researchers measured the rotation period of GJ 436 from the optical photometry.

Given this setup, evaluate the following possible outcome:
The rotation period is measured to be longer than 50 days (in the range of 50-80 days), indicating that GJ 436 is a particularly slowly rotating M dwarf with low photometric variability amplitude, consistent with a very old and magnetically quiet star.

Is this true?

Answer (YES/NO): NO